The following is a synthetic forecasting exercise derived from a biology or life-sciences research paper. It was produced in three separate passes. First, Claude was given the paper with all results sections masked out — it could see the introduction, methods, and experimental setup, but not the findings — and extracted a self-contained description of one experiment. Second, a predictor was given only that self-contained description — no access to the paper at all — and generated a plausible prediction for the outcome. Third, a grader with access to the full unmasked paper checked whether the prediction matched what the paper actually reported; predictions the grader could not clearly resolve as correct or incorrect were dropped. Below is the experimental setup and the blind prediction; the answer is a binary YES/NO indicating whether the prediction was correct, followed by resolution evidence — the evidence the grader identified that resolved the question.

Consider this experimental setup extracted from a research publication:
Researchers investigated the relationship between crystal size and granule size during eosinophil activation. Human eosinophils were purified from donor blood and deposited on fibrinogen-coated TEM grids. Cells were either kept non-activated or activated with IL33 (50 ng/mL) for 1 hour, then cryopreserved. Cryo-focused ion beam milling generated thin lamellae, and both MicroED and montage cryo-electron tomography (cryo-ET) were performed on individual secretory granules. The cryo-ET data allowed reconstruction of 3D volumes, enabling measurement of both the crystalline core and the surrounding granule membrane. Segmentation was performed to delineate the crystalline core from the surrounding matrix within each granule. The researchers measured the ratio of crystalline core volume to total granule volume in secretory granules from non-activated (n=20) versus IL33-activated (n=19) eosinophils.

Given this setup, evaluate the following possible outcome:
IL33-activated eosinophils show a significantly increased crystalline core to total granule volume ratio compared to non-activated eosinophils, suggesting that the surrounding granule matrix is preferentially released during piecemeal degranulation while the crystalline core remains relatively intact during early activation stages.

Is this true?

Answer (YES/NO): NO